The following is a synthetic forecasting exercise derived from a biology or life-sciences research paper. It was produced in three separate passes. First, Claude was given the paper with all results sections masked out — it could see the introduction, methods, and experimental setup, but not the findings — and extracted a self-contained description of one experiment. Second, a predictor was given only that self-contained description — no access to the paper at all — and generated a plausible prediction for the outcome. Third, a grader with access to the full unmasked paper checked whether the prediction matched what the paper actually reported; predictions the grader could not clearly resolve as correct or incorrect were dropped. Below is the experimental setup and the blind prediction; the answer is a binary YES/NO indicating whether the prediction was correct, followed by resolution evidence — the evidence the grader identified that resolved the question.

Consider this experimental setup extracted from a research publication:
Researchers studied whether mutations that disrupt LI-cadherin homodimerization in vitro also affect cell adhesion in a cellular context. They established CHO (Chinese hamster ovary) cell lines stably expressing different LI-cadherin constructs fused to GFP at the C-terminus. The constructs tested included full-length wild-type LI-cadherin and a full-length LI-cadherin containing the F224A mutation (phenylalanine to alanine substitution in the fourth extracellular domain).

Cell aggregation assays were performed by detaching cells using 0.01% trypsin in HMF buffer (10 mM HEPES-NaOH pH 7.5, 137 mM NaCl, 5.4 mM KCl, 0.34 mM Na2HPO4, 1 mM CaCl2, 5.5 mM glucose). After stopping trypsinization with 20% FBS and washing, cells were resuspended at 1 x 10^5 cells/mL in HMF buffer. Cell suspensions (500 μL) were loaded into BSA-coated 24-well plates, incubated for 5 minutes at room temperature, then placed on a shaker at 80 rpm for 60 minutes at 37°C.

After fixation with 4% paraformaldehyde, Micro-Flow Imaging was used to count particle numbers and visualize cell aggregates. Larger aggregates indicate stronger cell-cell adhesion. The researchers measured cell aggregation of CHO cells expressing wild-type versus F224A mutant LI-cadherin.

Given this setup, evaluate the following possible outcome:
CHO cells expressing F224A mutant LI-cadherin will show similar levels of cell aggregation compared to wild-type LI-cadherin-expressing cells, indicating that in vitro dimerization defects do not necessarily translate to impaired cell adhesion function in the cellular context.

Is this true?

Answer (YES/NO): NO